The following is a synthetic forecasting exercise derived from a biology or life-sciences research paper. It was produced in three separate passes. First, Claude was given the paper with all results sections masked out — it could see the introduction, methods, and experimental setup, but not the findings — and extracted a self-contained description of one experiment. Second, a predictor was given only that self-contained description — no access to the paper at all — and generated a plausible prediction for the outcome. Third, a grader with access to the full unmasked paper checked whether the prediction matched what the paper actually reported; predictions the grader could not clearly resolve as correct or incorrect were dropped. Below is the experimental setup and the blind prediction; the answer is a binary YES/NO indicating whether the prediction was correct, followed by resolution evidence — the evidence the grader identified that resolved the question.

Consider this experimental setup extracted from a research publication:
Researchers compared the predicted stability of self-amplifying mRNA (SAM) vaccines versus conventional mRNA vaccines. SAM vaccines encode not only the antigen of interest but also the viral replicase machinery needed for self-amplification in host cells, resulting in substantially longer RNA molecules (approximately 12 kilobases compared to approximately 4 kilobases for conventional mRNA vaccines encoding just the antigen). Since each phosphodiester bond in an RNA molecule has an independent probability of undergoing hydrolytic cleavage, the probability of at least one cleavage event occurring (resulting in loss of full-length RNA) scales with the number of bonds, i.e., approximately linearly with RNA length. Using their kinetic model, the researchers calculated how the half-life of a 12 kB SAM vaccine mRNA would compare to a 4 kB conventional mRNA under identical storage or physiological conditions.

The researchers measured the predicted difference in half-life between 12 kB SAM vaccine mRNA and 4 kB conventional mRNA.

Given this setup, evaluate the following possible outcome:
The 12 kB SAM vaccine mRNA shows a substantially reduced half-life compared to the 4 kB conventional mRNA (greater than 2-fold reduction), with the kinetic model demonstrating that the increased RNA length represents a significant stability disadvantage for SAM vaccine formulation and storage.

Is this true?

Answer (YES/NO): YES